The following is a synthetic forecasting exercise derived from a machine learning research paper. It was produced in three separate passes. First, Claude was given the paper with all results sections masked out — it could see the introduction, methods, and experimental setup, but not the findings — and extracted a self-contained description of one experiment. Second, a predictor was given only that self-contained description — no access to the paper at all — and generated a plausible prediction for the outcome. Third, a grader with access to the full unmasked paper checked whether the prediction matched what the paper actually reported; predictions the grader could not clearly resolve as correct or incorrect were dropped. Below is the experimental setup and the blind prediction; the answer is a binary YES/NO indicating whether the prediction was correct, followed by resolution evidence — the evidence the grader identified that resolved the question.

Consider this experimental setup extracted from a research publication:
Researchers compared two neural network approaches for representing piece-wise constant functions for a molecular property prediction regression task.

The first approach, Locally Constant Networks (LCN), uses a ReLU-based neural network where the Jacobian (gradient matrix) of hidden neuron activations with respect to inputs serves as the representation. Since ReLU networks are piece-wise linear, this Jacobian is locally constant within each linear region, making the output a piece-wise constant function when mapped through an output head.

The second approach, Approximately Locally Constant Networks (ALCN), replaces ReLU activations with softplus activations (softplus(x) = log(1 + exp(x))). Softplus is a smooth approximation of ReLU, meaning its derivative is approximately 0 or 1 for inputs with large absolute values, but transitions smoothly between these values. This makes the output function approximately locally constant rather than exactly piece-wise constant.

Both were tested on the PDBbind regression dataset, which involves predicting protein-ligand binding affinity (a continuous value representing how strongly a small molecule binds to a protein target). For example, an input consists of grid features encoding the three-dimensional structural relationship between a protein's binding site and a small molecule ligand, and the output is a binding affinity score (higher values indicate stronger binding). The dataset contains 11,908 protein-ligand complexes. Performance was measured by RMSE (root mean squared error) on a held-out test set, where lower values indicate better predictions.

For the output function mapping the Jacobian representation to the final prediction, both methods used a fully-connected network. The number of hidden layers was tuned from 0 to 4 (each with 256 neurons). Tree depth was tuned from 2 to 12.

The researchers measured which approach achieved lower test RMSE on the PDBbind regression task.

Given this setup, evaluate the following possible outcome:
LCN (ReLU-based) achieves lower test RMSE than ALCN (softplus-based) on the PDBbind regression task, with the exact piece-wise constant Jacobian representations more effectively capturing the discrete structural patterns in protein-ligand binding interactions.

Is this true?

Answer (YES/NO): NO